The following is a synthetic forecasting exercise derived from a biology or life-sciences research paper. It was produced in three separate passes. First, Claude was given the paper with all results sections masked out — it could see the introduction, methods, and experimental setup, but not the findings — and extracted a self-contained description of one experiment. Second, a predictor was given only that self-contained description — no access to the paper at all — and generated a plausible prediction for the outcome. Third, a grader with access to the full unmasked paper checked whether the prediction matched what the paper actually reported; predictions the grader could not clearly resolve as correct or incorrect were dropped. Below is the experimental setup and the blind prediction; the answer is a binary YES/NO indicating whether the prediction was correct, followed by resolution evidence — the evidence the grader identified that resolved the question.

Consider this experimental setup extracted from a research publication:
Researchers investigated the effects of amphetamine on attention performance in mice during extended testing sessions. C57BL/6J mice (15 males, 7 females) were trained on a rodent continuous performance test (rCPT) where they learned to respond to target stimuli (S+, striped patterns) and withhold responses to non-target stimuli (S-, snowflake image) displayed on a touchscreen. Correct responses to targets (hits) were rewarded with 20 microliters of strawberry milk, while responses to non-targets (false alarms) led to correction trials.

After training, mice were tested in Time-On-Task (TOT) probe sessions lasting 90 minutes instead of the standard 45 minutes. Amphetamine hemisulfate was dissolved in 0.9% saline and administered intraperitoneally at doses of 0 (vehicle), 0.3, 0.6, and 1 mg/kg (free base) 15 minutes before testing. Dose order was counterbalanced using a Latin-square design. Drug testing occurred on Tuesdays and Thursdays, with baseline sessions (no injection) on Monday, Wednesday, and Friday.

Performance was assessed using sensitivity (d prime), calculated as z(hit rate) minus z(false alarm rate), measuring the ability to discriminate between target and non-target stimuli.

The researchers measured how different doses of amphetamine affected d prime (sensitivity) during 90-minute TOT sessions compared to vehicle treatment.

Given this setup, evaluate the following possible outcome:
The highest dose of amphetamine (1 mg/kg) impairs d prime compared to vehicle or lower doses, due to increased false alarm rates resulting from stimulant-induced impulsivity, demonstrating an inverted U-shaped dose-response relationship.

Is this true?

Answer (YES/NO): NO